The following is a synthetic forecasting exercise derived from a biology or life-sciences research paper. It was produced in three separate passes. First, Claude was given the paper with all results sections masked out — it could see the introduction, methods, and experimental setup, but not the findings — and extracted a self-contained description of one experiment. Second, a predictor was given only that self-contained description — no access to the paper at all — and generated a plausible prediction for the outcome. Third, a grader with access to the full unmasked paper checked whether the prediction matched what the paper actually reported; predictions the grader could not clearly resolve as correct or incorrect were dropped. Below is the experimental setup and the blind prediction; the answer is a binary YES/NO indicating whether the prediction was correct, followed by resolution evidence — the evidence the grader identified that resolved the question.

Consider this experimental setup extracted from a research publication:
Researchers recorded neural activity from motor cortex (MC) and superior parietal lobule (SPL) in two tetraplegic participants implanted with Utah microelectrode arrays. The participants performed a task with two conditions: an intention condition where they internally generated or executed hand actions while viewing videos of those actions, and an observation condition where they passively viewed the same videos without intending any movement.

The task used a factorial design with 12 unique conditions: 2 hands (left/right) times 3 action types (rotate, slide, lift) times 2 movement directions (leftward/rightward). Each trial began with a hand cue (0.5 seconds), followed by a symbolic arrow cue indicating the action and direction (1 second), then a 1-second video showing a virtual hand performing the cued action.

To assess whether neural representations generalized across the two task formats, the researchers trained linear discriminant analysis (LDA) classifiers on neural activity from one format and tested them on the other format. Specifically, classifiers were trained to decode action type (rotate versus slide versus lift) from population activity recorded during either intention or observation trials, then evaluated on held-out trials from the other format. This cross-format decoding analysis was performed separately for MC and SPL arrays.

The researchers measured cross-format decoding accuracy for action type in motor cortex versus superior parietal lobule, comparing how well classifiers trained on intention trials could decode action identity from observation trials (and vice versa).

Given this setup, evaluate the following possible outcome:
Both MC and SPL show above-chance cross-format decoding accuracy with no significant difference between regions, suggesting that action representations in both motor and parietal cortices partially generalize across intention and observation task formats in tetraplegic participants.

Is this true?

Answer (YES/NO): NO